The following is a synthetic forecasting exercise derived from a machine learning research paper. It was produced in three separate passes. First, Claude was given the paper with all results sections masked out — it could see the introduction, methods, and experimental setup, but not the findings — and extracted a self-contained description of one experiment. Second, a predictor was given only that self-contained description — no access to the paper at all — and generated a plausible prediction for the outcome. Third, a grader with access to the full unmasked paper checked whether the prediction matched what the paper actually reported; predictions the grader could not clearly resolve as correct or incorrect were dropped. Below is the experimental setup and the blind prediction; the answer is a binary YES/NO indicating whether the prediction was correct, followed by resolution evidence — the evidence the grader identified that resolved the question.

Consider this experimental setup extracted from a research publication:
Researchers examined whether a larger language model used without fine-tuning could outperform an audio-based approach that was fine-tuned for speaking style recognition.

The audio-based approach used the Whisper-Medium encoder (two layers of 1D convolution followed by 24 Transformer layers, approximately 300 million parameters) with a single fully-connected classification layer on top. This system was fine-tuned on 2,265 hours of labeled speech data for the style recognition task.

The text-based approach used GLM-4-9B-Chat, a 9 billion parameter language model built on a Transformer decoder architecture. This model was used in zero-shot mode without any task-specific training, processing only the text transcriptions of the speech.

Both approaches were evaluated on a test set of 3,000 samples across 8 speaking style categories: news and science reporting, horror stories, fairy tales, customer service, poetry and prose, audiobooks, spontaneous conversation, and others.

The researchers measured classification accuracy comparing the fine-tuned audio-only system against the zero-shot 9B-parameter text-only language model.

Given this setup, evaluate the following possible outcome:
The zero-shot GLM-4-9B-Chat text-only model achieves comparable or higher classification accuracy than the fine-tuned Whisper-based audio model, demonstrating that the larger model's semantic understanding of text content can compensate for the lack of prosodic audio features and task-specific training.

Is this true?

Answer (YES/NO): NO